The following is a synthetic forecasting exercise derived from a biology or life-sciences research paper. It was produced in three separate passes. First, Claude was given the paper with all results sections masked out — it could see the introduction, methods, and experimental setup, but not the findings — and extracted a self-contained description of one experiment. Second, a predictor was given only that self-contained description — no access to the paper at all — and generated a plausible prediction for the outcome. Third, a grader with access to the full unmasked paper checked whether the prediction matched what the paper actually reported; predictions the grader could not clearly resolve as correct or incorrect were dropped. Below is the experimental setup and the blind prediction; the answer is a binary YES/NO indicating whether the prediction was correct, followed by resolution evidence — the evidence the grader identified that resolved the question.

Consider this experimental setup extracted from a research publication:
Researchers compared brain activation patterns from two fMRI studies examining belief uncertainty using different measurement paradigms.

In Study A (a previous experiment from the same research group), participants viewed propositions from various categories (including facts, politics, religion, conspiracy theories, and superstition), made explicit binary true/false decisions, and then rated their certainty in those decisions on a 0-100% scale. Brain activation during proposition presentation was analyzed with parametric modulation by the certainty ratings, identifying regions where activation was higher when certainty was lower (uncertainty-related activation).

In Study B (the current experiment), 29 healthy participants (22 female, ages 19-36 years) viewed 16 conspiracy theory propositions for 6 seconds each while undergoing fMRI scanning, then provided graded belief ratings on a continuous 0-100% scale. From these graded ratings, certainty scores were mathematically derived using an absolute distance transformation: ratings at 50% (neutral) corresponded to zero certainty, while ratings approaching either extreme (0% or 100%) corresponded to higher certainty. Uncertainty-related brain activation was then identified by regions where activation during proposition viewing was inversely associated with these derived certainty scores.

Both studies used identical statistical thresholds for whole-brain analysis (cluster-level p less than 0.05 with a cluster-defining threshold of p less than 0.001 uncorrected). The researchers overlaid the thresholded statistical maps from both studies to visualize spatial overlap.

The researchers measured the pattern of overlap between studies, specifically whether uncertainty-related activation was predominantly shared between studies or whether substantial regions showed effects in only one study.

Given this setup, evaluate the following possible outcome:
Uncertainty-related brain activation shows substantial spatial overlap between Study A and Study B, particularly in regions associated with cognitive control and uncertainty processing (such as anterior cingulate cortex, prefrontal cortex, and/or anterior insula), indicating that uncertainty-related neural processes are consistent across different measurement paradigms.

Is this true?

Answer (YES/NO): YES